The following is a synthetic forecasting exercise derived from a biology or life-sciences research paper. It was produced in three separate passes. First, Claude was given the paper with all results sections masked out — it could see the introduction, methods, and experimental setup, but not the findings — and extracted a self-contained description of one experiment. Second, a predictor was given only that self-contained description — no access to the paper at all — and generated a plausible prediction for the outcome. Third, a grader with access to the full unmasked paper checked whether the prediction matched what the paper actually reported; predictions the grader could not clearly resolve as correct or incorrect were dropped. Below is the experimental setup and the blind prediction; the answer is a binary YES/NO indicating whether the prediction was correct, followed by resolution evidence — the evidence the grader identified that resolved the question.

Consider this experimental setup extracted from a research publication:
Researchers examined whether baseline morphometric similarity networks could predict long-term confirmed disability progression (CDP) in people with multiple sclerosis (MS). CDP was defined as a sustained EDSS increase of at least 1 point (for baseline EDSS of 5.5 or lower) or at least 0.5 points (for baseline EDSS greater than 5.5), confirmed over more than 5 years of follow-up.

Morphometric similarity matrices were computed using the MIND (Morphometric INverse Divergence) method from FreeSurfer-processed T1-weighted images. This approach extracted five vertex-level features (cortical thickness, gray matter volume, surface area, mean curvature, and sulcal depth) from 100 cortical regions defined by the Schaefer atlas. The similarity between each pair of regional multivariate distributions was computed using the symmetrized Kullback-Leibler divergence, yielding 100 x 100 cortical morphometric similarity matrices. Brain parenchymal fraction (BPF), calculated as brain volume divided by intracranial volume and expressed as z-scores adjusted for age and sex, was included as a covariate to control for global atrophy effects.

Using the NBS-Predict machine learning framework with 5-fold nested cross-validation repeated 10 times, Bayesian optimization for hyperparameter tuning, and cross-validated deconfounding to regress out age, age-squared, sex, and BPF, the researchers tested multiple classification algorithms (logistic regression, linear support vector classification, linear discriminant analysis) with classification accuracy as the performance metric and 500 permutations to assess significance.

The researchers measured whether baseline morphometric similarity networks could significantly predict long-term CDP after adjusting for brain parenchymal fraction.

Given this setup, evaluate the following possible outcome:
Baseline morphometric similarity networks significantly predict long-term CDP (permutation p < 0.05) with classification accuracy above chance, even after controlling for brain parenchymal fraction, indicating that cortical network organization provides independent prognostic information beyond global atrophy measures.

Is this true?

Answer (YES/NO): NO